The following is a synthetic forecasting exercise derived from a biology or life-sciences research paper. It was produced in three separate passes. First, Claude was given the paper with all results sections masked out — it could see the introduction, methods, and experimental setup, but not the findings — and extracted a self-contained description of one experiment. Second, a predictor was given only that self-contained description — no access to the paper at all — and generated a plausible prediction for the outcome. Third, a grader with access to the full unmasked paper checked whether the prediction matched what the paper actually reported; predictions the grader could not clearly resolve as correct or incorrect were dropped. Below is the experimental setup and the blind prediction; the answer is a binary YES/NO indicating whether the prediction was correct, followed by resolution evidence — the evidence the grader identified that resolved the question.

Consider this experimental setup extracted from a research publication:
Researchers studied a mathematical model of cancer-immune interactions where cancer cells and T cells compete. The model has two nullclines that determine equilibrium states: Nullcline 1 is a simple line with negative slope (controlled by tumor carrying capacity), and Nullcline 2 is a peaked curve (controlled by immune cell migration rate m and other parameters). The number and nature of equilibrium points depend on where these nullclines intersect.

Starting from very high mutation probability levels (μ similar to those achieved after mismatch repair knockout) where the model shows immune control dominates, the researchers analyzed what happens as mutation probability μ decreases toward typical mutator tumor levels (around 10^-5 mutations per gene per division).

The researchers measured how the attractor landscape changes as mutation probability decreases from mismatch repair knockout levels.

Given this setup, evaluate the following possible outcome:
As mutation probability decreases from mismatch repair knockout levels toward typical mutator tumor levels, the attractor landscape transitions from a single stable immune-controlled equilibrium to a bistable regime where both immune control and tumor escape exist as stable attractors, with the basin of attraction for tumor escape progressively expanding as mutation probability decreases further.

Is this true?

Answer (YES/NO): YES